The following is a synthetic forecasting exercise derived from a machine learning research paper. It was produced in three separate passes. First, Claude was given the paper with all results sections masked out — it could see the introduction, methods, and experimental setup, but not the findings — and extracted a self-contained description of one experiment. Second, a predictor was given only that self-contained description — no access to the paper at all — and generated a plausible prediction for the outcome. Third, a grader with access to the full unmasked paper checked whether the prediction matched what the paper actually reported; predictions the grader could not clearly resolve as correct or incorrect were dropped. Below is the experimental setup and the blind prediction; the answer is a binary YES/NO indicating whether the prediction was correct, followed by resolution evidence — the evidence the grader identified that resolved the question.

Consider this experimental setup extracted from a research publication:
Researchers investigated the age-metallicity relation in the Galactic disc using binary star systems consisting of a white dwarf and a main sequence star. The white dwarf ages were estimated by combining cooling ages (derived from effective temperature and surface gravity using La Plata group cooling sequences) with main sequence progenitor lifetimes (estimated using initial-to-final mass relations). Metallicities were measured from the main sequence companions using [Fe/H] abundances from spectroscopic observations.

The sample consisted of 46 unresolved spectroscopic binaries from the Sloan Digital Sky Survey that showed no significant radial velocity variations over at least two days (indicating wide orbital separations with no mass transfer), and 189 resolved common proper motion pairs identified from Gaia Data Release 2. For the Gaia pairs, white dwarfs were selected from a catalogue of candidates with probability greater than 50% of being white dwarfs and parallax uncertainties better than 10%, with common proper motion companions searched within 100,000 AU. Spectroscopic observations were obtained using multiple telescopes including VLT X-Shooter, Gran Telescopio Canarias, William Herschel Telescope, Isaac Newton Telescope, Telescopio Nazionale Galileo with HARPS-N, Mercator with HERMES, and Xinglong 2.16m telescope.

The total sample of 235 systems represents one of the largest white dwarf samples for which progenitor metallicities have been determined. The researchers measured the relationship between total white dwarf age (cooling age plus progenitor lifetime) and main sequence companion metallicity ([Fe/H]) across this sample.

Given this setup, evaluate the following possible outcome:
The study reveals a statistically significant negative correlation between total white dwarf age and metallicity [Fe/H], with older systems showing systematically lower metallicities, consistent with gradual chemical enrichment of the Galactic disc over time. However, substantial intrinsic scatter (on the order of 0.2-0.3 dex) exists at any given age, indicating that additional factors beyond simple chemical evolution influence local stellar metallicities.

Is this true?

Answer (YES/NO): NO